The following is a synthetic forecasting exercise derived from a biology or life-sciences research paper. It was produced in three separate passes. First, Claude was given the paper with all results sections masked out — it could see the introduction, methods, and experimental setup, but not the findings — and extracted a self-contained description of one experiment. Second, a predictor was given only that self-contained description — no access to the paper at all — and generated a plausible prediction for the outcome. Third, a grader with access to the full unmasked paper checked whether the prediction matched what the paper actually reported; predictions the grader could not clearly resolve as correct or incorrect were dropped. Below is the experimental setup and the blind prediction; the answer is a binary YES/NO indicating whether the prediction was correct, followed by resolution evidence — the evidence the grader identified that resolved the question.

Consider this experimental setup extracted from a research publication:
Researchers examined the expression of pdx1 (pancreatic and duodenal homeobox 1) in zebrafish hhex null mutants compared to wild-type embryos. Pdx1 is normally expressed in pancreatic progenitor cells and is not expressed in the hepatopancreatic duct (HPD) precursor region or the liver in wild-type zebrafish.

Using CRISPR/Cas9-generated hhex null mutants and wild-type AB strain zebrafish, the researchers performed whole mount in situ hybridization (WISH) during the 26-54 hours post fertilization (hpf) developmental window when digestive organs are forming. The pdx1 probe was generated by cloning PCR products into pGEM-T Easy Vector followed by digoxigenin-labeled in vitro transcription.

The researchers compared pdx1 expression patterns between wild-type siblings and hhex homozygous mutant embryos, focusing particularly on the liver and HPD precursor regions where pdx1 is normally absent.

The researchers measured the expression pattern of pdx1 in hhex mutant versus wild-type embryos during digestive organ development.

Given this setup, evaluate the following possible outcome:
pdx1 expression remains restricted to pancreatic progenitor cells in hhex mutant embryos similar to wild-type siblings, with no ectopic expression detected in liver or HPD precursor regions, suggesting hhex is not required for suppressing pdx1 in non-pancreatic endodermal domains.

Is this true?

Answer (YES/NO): NO